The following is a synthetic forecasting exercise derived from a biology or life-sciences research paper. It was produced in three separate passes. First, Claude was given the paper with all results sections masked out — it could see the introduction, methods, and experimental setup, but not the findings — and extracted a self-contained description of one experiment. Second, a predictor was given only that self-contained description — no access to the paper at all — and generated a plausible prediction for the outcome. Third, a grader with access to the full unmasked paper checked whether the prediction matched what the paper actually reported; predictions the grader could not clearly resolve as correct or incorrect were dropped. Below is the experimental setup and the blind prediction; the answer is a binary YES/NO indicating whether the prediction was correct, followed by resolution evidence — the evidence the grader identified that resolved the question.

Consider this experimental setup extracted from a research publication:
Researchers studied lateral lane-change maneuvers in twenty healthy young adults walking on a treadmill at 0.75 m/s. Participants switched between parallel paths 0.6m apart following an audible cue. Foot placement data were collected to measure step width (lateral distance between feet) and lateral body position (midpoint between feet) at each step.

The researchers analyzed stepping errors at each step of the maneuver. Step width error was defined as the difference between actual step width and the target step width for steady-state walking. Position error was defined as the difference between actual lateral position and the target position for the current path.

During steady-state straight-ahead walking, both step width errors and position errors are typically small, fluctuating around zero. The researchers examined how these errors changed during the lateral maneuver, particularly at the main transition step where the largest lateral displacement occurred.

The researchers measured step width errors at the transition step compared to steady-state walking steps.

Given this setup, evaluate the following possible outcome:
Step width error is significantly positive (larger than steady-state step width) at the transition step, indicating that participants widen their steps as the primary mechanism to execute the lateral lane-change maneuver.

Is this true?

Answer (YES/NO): YES